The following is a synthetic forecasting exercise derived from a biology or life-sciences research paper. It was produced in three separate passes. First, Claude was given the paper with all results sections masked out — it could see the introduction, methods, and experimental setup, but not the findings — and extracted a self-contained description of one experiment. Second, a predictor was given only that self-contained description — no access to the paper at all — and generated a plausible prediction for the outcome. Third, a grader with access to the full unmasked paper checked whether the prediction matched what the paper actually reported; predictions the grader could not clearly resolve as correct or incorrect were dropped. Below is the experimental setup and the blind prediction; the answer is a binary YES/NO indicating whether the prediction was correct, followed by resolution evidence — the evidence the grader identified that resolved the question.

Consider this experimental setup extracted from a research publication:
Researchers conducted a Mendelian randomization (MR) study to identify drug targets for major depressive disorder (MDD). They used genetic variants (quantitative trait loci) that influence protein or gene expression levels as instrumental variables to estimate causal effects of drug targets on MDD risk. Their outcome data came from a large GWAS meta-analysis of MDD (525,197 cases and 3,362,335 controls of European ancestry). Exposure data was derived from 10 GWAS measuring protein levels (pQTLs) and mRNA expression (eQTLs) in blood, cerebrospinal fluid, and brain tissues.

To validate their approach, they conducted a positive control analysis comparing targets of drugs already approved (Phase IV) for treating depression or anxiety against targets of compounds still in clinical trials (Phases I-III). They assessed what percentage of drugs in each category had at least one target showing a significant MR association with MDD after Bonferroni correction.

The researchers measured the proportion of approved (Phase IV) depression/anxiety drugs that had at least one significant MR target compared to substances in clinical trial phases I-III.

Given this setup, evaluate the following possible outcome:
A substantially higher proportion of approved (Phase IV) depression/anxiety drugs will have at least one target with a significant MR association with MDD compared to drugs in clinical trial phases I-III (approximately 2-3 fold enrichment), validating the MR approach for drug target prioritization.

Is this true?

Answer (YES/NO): NO